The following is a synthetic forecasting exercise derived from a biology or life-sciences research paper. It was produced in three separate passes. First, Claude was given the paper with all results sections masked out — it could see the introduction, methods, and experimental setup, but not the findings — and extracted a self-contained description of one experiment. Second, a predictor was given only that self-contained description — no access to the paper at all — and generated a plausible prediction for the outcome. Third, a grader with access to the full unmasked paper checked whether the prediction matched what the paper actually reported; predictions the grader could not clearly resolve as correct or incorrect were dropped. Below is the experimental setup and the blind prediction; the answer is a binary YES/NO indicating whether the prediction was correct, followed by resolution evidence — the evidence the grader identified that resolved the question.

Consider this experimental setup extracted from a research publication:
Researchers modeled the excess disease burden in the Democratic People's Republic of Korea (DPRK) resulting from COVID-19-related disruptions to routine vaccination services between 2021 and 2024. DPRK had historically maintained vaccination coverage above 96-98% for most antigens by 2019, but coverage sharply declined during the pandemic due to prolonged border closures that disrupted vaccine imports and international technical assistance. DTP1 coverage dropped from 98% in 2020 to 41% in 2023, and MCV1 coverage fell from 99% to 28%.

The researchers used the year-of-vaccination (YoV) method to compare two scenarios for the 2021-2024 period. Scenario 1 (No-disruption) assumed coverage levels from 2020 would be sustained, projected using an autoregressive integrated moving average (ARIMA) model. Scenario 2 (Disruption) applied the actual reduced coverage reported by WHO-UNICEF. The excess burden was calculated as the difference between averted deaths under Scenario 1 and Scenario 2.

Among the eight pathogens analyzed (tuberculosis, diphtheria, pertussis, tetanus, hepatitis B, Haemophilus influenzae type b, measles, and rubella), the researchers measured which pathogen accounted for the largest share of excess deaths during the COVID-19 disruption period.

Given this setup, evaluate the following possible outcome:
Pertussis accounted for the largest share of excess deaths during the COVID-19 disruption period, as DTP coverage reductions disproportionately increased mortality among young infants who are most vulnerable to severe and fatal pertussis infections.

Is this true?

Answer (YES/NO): NO